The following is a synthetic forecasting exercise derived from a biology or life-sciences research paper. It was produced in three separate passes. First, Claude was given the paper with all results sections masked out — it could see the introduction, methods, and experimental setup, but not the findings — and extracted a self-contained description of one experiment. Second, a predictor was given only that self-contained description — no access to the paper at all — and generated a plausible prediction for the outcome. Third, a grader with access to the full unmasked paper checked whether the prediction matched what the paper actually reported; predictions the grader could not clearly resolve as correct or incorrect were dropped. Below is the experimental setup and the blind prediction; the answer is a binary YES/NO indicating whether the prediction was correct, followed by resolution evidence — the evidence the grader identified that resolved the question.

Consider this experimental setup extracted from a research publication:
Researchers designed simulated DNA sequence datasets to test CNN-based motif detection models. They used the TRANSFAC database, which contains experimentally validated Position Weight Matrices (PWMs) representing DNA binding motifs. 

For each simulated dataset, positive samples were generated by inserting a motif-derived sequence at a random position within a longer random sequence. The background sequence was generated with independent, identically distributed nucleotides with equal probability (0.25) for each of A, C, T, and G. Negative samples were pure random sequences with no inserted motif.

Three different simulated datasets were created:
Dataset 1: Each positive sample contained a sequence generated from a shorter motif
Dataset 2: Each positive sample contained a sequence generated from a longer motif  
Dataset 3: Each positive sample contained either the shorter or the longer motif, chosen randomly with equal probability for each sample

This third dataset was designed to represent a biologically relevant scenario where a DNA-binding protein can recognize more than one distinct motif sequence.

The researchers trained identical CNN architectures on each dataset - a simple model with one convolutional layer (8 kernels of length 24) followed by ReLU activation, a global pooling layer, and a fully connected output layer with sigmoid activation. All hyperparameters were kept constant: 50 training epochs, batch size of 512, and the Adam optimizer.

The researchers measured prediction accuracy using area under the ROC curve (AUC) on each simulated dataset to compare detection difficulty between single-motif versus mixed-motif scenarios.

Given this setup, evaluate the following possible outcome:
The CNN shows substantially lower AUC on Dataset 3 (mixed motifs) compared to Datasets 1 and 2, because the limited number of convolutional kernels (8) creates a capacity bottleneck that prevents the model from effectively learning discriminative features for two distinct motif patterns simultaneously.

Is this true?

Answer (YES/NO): NO